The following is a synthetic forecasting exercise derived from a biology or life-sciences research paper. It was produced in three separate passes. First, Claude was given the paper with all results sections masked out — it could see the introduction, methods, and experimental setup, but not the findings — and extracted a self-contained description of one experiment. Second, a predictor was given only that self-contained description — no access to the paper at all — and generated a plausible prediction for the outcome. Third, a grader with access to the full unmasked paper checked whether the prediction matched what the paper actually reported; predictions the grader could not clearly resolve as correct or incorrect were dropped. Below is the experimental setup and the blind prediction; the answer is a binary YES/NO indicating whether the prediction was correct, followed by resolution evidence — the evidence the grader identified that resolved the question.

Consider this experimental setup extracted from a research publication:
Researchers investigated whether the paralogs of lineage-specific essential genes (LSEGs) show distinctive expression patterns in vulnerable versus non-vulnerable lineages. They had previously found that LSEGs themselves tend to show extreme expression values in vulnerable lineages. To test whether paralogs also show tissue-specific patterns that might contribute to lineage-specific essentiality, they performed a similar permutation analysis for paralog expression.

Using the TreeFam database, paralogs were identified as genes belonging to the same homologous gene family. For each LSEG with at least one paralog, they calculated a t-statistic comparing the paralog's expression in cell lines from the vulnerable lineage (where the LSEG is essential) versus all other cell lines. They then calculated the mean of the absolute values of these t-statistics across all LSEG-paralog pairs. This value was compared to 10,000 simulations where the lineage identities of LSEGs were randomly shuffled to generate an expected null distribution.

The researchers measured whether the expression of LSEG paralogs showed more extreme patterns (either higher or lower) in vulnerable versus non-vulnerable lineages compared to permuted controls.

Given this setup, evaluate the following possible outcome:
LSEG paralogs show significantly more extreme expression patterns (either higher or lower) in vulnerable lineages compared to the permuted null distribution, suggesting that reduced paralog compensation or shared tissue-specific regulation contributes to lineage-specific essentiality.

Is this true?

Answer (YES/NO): YES